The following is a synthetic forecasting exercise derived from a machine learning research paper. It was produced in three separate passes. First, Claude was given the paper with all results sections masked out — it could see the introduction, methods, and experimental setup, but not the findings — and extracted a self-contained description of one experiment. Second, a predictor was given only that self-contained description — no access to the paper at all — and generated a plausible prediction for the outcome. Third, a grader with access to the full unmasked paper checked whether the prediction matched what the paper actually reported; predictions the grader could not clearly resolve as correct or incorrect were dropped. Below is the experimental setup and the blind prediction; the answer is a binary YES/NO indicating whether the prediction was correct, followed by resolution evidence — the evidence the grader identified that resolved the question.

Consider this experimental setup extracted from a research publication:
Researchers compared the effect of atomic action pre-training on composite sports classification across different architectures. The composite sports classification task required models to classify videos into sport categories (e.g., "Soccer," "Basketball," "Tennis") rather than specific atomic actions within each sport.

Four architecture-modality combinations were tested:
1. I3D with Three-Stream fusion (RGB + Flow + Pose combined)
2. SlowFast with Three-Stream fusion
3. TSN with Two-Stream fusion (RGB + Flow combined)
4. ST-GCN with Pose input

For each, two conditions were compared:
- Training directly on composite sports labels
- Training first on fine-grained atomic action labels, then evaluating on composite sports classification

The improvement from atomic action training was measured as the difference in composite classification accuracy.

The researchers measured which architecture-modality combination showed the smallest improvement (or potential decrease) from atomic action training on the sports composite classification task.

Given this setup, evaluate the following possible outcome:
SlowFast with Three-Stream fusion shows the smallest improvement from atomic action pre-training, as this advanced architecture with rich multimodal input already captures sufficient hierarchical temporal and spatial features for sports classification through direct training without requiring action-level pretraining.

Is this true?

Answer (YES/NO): NO